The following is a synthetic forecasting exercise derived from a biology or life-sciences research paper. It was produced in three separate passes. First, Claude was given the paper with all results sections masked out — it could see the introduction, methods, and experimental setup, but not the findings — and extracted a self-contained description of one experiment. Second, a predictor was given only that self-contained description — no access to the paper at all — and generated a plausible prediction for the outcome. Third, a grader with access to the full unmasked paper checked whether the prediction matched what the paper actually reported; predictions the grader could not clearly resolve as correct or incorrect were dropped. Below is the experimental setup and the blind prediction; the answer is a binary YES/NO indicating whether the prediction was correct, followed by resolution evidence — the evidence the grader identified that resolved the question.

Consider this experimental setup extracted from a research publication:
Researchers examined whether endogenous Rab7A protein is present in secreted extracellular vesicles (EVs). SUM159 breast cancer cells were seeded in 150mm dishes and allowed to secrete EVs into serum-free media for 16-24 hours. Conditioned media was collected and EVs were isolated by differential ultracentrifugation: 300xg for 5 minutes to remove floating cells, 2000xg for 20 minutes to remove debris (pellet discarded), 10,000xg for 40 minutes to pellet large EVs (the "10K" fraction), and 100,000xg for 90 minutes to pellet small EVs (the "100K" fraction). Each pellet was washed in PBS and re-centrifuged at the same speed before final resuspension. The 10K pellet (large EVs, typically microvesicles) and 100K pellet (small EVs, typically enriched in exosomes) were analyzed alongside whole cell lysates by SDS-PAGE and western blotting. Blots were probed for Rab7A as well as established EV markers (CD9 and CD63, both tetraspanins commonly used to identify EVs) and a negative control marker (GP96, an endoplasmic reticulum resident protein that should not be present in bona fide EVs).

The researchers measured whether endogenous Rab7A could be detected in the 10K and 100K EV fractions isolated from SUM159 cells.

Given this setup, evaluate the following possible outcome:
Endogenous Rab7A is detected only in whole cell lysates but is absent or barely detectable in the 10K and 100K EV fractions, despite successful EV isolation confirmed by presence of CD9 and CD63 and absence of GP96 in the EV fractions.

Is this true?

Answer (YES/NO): NO